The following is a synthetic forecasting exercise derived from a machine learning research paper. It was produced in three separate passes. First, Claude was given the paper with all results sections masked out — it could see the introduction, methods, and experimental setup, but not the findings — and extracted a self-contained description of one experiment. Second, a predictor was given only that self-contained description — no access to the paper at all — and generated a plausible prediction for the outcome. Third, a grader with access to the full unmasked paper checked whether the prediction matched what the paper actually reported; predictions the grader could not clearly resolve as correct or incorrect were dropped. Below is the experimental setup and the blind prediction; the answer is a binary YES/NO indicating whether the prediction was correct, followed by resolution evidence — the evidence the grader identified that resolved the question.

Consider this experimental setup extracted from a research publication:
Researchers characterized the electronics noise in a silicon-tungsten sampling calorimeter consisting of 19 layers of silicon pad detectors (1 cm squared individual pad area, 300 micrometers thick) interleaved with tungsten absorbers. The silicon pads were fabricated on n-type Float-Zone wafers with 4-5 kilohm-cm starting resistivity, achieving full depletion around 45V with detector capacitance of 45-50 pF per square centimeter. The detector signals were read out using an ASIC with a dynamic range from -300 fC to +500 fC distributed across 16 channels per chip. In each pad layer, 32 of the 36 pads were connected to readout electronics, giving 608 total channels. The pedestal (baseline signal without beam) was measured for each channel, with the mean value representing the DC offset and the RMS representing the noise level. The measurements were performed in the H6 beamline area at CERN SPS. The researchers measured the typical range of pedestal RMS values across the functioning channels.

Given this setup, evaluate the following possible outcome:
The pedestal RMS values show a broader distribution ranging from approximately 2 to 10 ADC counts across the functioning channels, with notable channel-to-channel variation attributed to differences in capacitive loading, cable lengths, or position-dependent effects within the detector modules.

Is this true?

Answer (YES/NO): NO